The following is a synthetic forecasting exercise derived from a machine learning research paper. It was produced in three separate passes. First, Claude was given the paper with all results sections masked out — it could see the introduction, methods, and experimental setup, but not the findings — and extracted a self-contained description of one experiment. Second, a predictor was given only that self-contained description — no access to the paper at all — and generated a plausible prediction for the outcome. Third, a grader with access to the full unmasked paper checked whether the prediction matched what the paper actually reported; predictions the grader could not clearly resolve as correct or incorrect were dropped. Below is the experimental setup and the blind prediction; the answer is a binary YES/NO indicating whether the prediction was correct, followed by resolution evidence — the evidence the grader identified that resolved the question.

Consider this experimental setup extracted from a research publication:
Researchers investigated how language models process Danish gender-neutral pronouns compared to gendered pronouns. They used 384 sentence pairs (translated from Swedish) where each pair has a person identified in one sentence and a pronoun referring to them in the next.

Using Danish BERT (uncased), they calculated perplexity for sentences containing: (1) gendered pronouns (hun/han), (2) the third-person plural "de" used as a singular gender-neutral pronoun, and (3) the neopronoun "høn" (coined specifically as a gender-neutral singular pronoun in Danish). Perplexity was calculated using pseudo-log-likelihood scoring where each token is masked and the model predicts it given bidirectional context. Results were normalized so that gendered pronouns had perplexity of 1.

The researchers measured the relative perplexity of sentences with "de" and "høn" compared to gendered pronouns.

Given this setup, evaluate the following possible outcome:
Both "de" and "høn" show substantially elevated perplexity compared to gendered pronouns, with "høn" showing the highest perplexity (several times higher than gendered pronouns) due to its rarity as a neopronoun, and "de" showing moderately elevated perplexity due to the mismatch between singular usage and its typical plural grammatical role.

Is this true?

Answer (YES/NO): YES